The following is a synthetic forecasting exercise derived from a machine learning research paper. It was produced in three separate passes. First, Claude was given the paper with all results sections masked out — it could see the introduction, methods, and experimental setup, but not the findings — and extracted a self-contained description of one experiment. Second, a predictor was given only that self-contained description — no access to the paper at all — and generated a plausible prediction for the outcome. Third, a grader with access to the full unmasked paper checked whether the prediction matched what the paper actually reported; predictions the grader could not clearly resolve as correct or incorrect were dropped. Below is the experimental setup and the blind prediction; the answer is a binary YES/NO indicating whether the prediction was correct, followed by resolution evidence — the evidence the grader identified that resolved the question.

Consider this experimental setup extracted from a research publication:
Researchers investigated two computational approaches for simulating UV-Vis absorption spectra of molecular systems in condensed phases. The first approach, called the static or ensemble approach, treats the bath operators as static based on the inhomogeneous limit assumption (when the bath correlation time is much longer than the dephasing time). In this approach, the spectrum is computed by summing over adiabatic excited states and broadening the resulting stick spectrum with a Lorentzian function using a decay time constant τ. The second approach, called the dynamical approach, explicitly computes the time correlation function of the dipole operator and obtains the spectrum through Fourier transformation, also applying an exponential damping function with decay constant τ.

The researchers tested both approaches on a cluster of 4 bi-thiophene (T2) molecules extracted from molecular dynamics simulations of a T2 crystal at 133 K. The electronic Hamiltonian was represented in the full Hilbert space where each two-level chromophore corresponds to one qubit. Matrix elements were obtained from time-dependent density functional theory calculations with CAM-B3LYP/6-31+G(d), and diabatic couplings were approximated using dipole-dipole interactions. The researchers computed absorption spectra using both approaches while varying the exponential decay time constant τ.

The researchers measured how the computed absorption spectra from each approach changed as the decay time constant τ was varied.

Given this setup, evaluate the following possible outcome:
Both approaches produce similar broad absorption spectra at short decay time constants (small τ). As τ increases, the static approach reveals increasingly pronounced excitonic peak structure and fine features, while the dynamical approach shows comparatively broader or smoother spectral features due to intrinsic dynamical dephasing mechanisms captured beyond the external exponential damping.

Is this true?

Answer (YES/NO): NO